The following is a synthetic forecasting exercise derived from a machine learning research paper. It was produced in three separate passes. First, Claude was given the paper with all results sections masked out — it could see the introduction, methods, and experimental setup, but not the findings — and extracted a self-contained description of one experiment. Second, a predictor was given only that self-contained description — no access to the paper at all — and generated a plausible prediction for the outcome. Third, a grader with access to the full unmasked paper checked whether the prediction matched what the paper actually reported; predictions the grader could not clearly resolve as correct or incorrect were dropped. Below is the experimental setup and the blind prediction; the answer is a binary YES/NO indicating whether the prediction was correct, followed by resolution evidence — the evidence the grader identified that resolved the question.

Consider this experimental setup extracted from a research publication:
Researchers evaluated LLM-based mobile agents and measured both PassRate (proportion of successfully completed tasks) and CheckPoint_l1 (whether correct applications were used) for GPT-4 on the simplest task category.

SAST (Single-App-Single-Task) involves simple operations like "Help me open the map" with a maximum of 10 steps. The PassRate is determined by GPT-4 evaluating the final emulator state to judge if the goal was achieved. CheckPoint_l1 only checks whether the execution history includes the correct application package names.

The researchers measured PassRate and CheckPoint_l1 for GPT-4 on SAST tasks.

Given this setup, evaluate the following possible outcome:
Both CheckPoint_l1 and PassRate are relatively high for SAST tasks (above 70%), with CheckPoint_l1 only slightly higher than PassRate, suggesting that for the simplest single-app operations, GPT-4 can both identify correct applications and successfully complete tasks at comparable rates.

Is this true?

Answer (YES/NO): YES